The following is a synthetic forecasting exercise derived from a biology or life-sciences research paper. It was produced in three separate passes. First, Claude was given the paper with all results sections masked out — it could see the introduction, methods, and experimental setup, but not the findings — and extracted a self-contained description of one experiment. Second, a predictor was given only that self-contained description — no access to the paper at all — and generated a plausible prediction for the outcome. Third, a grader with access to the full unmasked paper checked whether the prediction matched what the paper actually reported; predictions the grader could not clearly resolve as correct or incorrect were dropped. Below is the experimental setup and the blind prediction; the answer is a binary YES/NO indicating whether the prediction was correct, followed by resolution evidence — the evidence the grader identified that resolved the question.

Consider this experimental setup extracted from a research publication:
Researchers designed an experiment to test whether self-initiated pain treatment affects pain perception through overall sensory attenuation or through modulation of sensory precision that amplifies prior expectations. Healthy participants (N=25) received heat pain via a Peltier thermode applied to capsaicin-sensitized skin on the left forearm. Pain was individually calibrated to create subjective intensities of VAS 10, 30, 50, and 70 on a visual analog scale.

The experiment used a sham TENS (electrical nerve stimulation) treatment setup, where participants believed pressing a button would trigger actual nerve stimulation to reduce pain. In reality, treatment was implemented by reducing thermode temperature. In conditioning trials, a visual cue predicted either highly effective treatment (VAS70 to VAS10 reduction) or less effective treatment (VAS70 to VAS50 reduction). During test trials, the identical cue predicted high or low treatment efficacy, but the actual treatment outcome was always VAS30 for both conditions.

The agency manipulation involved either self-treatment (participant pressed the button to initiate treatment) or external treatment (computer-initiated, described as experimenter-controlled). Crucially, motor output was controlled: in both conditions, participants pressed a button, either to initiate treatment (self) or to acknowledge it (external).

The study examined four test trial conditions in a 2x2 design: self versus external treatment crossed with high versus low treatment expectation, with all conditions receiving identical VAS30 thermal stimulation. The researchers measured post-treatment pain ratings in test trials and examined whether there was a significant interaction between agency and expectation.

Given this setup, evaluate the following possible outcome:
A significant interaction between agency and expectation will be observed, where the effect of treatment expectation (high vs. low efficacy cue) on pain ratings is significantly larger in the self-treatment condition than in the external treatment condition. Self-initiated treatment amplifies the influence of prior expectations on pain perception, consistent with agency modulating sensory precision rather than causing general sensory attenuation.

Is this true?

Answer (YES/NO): NO